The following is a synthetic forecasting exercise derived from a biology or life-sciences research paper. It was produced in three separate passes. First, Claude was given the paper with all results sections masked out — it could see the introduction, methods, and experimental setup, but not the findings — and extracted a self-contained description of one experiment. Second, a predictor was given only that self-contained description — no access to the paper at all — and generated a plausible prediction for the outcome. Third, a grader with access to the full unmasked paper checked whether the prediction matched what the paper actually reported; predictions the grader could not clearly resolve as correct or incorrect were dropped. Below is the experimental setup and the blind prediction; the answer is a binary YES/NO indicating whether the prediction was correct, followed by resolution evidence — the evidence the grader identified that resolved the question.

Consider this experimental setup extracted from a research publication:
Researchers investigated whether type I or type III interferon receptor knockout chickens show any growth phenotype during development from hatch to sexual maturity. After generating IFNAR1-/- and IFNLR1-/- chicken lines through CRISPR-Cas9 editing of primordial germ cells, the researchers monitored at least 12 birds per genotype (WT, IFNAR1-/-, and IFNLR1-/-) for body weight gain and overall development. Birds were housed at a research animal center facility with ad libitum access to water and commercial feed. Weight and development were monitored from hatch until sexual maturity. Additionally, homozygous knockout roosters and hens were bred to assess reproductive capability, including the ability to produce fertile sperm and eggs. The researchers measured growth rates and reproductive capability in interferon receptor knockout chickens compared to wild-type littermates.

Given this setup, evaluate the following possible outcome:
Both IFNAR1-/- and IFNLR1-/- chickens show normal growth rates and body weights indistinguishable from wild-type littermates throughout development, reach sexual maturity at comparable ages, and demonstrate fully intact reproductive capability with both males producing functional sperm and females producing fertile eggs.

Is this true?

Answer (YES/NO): YES